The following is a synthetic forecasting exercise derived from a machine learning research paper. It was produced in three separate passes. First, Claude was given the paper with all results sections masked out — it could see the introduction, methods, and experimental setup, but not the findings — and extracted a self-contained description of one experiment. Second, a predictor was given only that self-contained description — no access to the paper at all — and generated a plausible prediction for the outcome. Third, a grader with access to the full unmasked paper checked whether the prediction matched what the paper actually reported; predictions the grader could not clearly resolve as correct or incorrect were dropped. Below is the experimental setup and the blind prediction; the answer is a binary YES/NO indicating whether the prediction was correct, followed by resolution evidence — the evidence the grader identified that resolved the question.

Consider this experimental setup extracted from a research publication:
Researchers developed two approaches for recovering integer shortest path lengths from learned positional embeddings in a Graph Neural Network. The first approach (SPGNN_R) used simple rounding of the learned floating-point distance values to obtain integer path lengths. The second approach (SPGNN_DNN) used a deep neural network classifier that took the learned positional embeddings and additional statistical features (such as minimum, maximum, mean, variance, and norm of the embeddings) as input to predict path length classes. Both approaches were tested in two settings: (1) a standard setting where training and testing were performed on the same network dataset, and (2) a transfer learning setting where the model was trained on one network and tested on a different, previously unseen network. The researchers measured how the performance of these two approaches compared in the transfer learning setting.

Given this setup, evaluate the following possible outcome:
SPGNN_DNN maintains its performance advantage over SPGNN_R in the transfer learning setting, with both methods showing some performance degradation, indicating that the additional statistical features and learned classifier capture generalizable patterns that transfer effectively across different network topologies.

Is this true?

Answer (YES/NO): NO